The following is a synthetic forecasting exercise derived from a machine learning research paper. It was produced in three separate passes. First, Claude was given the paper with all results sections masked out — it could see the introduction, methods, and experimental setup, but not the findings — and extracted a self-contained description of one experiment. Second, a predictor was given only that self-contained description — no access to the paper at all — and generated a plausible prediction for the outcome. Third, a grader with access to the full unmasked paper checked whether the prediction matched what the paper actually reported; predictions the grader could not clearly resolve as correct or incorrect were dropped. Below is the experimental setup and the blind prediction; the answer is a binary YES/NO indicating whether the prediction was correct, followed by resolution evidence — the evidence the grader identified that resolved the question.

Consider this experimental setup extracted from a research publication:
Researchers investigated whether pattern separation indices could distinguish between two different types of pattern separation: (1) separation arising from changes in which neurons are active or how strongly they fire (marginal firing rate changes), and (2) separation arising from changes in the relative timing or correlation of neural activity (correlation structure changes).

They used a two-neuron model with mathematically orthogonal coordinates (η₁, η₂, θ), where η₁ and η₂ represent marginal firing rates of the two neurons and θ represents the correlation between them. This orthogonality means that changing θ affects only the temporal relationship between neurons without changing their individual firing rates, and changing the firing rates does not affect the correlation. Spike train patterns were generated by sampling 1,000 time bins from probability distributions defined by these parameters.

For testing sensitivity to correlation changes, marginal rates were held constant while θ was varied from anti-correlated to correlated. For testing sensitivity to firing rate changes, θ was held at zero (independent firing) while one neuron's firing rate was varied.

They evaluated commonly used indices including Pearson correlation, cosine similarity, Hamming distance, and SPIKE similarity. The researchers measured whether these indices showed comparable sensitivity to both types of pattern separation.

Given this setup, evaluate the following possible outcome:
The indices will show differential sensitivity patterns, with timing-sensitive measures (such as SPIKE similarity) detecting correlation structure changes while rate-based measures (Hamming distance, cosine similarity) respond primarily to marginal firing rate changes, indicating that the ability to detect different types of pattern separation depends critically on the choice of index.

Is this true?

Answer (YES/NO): NO